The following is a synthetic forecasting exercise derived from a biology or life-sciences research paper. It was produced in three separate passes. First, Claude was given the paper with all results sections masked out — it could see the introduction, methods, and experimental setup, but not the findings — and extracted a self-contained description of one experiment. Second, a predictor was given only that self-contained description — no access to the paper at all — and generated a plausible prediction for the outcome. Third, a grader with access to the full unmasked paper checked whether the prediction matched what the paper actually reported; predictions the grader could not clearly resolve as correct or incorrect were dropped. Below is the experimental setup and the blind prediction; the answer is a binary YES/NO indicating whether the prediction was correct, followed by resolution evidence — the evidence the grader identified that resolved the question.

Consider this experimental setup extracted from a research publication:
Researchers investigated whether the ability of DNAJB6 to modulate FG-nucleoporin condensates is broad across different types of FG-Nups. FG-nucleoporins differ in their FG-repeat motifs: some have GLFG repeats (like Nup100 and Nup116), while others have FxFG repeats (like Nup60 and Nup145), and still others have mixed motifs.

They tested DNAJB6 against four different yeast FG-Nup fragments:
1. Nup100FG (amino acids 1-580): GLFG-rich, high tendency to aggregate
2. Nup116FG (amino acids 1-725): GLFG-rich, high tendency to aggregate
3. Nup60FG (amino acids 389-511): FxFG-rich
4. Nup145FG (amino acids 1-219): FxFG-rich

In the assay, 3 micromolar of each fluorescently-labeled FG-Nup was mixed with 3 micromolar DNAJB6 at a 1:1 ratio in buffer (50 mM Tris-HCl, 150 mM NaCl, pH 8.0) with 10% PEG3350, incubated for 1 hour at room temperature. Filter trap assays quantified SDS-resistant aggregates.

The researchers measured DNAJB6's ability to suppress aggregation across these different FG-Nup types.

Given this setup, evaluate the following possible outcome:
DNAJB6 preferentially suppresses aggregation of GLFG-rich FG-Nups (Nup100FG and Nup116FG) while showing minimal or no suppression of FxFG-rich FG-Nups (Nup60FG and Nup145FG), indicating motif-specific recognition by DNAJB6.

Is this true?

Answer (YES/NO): NO